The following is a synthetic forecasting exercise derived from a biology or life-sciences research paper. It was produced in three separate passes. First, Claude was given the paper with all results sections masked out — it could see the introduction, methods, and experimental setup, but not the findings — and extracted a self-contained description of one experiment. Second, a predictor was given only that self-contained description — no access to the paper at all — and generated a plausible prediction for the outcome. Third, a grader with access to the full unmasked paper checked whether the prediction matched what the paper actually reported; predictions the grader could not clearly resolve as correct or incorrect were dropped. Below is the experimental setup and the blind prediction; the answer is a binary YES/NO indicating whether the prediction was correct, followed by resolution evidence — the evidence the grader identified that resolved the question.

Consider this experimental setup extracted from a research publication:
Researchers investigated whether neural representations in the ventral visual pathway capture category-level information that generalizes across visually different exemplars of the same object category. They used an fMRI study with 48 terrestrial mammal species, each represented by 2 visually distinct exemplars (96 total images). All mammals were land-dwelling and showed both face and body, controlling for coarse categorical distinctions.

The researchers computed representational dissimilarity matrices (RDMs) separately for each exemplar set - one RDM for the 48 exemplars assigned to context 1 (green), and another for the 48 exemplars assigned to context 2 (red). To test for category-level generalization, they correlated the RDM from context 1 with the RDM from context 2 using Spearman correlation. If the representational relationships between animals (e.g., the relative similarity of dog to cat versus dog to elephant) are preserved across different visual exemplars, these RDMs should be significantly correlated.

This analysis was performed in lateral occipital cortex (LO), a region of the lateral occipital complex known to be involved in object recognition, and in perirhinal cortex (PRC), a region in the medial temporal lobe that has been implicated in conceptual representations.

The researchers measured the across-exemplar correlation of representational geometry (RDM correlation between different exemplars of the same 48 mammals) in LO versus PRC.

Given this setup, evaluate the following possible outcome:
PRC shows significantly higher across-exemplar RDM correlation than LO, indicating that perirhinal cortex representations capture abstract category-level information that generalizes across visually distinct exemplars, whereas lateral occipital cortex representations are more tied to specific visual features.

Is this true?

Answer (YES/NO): NO